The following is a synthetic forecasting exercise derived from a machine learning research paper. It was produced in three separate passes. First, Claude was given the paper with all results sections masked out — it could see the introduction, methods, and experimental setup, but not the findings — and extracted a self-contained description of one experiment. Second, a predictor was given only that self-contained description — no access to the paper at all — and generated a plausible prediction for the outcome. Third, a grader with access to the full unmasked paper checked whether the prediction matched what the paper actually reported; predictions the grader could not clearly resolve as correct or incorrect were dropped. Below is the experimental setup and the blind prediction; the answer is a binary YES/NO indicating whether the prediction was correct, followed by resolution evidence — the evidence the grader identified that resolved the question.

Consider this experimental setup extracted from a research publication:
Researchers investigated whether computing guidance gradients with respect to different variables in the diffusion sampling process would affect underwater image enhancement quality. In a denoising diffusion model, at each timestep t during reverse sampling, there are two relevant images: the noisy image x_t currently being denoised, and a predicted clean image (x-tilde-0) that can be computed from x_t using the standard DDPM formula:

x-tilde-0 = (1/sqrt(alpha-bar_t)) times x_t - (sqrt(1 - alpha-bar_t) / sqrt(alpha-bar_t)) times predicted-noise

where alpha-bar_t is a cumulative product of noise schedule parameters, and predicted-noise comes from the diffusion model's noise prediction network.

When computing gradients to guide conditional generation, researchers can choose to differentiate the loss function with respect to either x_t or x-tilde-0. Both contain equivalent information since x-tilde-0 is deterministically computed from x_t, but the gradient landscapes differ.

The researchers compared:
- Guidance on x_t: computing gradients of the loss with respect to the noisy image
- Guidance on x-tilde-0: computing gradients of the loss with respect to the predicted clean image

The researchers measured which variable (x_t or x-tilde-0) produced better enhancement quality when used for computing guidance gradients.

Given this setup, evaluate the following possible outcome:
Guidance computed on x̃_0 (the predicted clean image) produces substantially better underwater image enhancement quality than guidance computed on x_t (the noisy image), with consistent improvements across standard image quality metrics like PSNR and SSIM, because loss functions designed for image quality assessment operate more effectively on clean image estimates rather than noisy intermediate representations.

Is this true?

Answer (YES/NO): NO